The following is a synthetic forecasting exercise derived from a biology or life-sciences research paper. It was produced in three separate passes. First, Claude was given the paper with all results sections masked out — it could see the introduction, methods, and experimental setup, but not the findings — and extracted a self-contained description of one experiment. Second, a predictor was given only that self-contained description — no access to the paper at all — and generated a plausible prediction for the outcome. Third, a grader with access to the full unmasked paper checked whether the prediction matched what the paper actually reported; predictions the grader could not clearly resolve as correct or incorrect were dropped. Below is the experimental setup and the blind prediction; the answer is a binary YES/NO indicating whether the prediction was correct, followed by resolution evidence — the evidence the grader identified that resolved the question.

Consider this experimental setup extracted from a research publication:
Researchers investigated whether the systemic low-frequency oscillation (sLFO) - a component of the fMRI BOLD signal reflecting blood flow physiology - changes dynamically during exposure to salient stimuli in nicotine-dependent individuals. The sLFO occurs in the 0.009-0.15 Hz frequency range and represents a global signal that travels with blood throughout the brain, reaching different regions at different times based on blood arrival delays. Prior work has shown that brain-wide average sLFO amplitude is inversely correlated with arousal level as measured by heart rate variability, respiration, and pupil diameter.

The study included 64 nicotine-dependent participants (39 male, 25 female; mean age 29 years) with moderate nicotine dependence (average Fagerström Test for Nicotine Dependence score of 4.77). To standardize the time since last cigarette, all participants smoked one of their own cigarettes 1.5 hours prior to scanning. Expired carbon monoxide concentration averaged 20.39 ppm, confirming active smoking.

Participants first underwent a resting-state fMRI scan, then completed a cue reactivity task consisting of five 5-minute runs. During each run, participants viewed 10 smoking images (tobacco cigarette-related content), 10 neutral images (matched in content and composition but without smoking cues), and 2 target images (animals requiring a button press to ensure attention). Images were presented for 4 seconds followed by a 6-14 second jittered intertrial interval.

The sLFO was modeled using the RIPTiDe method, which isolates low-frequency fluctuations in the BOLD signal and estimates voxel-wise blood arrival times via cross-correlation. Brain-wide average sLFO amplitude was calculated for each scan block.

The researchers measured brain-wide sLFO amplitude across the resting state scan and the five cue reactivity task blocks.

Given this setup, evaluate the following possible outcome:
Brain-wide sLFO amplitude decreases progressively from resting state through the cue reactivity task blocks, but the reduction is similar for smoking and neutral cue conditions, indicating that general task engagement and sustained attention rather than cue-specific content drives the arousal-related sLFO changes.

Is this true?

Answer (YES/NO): NO